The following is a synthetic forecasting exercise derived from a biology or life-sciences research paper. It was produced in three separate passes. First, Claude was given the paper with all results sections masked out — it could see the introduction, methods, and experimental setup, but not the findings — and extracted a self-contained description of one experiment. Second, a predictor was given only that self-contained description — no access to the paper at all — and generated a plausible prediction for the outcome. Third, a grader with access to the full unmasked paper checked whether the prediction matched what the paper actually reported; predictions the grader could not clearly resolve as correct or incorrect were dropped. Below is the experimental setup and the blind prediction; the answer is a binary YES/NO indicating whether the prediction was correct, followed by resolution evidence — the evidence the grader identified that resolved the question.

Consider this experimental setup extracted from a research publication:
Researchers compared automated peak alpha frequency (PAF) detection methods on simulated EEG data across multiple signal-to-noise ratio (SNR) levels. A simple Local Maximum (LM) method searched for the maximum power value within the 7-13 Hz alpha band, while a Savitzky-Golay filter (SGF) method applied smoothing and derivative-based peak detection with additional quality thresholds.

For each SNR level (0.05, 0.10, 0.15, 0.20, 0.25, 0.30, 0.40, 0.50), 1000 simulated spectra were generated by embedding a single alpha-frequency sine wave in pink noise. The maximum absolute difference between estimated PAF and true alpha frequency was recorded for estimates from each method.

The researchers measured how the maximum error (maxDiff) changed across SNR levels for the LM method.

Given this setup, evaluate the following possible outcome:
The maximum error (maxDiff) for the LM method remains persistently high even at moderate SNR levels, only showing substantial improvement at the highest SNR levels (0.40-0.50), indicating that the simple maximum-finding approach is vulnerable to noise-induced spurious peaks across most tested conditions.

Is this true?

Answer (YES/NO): NO